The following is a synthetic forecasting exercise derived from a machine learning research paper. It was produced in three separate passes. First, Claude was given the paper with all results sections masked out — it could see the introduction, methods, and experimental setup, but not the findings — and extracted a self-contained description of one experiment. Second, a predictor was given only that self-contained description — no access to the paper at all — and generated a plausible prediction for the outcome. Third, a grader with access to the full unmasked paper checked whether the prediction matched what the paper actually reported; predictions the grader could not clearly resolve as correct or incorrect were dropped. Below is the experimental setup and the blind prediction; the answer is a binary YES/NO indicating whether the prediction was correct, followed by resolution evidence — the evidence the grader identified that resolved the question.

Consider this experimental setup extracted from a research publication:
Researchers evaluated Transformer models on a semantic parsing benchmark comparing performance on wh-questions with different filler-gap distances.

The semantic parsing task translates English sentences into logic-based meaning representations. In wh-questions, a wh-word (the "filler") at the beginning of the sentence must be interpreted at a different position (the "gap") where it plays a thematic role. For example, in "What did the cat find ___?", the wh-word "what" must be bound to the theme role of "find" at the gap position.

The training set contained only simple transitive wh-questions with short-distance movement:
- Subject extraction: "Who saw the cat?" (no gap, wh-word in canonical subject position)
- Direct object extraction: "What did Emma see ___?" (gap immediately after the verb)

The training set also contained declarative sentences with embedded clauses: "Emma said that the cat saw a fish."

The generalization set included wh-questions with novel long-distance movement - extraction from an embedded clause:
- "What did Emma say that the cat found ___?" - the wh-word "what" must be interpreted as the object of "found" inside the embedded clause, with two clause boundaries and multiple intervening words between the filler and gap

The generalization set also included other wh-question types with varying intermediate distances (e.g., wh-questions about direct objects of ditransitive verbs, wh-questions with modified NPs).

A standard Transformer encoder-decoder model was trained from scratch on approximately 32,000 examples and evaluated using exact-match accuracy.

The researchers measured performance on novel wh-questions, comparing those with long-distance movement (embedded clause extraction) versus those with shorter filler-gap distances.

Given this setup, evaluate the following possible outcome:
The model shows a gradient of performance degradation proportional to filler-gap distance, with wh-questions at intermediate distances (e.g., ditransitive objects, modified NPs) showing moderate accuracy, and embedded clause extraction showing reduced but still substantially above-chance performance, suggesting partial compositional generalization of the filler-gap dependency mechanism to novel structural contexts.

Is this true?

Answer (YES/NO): NO